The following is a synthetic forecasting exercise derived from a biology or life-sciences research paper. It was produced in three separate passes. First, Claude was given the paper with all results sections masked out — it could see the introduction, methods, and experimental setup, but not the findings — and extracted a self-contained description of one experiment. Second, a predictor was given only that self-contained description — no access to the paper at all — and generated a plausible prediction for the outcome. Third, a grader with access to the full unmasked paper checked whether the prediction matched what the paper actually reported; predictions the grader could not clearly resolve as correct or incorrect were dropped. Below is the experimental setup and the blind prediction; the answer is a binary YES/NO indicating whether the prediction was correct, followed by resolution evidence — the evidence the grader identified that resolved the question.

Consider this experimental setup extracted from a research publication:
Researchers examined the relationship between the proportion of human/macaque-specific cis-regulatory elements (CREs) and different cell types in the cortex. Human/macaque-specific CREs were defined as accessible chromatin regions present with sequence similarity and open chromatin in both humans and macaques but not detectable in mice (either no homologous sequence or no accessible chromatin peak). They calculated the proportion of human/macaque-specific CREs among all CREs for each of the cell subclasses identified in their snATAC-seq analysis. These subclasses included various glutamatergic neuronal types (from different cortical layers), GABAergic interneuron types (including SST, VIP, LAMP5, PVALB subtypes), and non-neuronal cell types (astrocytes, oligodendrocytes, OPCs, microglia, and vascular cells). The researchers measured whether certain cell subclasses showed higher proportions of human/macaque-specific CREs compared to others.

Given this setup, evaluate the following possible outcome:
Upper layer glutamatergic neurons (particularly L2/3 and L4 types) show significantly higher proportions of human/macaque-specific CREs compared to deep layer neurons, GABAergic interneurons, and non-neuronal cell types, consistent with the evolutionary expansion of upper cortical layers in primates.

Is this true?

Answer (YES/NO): NO